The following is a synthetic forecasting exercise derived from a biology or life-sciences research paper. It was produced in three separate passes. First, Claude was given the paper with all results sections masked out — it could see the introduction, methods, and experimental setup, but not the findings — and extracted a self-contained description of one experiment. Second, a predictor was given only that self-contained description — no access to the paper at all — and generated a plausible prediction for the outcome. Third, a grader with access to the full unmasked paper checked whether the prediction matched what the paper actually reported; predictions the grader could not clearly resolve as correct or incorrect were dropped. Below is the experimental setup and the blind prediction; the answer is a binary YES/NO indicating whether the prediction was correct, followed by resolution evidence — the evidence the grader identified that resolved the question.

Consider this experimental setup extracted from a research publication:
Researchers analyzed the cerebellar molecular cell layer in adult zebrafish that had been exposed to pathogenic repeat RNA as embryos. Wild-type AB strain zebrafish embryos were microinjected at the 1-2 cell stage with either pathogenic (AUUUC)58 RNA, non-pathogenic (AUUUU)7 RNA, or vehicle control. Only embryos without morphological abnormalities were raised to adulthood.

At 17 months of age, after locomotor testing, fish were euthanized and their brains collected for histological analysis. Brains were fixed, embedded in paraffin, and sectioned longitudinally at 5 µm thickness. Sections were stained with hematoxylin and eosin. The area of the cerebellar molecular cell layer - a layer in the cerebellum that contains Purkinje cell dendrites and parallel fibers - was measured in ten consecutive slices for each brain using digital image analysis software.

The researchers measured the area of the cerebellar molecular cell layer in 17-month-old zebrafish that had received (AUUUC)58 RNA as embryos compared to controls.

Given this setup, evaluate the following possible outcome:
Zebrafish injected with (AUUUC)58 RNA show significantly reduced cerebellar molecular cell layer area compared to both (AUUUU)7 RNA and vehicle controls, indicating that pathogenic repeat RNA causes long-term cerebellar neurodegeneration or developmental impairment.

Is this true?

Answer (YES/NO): NO